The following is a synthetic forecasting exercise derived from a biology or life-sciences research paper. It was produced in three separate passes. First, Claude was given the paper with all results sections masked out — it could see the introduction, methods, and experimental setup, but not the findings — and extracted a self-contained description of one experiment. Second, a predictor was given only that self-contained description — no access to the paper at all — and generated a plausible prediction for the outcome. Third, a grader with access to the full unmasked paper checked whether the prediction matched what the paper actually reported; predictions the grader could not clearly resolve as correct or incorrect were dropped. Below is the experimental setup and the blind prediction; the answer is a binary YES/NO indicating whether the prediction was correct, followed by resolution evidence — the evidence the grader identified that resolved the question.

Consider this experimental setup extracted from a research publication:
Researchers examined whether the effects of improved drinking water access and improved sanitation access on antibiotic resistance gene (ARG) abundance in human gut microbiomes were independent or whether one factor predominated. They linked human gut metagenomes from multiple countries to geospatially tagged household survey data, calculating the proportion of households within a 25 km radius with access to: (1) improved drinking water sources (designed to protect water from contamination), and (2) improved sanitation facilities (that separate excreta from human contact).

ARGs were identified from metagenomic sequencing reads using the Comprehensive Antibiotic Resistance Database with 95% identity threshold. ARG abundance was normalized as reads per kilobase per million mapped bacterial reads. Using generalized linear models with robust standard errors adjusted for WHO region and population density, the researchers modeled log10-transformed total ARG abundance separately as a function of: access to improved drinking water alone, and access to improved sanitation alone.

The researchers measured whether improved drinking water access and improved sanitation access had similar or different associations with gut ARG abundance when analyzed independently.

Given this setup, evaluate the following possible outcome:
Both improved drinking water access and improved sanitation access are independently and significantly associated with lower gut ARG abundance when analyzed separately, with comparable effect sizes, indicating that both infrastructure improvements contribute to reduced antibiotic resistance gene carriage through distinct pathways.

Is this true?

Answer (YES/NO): NO